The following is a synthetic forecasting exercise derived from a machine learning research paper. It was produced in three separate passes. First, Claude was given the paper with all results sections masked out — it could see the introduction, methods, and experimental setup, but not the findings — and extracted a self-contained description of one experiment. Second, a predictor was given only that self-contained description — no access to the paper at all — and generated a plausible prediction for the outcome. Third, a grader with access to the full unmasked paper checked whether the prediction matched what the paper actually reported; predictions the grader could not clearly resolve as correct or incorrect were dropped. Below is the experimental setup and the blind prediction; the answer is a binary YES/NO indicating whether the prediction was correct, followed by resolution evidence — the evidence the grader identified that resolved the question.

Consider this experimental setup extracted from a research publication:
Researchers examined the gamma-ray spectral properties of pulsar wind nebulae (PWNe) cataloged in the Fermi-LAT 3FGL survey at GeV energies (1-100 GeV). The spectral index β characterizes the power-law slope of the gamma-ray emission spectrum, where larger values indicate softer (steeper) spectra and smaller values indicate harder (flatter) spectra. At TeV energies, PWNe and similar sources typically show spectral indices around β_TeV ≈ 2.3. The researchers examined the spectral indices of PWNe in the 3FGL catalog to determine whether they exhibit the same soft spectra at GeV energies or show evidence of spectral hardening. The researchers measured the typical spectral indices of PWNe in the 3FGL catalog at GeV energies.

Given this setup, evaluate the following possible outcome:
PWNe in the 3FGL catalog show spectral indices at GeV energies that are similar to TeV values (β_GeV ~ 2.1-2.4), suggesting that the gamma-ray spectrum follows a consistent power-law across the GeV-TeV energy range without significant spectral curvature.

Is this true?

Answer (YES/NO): NO